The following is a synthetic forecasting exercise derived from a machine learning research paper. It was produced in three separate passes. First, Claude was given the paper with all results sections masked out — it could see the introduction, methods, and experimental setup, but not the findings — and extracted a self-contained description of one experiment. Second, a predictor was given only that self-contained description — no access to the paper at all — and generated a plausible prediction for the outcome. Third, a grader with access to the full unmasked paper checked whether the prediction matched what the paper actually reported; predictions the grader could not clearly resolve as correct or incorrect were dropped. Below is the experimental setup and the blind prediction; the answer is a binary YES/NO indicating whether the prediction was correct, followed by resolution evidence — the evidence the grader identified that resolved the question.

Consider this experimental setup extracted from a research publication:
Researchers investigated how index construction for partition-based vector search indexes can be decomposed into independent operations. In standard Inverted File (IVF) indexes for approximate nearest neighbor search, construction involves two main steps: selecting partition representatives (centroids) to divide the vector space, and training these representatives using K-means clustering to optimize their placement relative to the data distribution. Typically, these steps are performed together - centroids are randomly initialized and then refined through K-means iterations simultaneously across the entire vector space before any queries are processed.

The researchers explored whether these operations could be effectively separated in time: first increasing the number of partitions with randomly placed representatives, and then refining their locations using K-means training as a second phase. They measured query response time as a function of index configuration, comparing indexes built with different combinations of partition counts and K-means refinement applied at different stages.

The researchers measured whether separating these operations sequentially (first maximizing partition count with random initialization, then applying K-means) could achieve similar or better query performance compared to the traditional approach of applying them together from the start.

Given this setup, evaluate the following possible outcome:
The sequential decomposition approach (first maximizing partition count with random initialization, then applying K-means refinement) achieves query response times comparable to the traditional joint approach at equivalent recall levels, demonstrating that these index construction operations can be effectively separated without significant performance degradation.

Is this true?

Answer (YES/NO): YES